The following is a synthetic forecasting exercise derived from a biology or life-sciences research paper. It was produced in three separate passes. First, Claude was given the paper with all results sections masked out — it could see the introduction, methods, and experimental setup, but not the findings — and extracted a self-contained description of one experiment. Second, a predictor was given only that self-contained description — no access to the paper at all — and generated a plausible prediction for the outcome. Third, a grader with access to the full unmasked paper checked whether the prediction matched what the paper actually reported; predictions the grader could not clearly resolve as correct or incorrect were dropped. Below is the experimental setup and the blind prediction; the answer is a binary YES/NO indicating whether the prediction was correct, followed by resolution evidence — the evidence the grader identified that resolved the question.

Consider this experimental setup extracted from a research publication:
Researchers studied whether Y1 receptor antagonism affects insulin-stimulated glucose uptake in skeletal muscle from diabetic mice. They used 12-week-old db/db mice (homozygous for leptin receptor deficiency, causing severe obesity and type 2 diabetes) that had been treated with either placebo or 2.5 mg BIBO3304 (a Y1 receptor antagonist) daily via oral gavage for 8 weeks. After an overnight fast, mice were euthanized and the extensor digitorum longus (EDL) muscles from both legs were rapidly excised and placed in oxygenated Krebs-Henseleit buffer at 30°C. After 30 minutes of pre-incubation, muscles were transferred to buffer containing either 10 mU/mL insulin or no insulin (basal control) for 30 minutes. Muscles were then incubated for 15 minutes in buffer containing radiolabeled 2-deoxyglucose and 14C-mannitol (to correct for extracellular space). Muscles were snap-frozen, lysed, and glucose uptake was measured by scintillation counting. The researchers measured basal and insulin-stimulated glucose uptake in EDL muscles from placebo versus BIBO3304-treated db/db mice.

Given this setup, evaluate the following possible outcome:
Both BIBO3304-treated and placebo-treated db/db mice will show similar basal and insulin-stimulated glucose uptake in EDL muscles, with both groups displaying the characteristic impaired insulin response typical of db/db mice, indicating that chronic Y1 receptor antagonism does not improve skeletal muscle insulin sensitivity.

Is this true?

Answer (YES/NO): NO